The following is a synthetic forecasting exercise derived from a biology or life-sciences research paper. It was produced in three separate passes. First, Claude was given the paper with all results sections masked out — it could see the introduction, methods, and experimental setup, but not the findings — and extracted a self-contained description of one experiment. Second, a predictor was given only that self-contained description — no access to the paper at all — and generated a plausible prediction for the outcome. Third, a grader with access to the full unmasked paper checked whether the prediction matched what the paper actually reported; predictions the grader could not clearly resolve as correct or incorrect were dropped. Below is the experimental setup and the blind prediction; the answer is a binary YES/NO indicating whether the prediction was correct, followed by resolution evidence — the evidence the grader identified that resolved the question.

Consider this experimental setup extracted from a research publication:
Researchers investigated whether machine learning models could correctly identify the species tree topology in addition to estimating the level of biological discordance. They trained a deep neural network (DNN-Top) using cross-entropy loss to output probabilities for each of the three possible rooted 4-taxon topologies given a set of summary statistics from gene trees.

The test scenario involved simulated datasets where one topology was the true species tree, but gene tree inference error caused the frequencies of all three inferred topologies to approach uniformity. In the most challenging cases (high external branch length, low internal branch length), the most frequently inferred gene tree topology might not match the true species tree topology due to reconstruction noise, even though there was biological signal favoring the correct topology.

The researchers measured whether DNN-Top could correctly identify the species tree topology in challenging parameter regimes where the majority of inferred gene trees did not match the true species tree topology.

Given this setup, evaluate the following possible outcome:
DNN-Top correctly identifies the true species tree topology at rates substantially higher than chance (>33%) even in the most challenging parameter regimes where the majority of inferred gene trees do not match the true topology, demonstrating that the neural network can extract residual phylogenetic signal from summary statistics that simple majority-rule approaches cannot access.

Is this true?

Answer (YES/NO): YES